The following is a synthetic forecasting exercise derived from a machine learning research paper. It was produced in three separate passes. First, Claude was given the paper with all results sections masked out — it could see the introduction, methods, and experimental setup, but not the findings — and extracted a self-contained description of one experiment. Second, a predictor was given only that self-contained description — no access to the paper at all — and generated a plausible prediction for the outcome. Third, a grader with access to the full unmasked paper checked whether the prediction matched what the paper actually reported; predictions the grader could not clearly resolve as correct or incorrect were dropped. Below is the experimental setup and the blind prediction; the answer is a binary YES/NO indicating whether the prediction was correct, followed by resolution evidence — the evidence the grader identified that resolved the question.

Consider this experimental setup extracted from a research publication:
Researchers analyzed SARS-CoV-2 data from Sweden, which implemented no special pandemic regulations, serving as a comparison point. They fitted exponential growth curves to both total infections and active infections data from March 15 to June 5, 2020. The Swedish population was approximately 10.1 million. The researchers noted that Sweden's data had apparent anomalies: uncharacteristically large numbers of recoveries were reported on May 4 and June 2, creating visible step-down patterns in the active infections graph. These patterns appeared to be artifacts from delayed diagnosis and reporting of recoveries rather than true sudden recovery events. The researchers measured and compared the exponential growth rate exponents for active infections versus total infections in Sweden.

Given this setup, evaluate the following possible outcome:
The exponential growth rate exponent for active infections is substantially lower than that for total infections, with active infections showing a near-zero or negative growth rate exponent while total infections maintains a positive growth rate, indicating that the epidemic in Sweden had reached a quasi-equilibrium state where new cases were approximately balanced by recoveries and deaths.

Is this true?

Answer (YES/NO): NO